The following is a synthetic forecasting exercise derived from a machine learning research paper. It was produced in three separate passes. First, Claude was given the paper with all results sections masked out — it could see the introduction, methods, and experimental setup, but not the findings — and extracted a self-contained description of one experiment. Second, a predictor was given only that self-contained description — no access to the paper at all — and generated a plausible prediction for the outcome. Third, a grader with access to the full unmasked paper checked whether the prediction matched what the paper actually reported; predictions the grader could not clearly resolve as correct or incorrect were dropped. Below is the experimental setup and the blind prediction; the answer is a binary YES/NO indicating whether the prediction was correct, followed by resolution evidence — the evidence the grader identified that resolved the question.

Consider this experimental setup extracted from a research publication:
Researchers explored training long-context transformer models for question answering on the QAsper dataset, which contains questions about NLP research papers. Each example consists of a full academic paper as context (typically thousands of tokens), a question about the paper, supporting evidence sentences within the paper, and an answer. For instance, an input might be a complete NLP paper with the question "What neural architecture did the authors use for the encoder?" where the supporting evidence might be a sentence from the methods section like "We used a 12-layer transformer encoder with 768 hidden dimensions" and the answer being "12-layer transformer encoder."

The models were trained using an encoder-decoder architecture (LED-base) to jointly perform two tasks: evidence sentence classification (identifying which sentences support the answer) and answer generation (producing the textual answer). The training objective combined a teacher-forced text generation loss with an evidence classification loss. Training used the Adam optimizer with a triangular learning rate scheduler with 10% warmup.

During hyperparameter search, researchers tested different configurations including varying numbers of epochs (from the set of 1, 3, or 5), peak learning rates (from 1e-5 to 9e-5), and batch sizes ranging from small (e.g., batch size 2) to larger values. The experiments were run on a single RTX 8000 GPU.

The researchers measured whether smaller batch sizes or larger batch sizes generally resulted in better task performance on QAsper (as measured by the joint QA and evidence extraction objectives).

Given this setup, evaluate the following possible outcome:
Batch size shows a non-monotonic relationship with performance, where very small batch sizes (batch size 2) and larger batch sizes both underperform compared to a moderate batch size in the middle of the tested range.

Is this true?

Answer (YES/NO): NO